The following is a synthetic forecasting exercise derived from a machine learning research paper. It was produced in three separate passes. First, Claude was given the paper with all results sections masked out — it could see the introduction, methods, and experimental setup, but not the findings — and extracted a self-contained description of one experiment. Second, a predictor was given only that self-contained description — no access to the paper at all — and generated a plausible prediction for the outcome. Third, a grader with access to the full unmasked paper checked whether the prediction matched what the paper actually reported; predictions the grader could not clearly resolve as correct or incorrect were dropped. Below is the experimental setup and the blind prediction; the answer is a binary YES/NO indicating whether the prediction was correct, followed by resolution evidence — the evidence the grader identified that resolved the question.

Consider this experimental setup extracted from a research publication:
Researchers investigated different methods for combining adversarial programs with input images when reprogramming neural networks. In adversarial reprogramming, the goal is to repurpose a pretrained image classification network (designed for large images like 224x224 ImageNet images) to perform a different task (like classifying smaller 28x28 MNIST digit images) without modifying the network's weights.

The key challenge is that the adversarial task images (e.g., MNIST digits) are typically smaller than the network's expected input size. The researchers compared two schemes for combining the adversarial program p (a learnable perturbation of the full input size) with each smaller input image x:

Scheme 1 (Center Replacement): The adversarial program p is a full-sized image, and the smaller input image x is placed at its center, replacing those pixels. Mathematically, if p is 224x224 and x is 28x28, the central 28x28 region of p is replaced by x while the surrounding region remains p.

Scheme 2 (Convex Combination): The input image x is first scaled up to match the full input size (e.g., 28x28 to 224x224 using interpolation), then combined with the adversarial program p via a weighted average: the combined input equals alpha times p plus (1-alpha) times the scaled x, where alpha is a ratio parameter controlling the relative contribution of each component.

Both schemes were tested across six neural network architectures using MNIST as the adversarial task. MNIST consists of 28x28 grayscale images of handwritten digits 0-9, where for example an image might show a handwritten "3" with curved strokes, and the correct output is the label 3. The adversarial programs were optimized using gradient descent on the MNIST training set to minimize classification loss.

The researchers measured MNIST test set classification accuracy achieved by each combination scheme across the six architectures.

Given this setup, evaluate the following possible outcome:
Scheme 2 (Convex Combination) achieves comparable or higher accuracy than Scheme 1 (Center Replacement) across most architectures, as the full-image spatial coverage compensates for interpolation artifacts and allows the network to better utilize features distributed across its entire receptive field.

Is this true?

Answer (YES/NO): YES